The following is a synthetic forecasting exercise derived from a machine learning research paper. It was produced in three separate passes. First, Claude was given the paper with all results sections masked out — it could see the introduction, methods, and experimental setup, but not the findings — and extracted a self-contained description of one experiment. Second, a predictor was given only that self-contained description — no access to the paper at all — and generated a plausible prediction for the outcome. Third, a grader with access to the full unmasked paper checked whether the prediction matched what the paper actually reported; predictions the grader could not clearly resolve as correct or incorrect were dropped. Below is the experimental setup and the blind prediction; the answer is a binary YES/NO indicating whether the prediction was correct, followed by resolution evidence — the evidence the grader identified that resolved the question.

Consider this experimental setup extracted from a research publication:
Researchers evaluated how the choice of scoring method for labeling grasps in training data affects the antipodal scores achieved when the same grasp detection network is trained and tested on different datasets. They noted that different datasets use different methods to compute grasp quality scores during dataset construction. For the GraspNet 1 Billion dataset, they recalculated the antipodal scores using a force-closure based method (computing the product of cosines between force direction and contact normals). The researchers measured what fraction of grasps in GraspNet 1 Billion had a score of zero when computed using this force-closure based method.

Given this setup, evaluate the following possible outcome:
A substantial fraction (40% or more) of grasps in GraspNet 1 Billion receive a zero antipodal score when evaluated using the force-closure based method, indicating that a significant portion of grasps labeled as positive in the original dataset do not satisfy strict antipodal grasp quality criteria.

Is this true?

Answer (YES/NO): YES